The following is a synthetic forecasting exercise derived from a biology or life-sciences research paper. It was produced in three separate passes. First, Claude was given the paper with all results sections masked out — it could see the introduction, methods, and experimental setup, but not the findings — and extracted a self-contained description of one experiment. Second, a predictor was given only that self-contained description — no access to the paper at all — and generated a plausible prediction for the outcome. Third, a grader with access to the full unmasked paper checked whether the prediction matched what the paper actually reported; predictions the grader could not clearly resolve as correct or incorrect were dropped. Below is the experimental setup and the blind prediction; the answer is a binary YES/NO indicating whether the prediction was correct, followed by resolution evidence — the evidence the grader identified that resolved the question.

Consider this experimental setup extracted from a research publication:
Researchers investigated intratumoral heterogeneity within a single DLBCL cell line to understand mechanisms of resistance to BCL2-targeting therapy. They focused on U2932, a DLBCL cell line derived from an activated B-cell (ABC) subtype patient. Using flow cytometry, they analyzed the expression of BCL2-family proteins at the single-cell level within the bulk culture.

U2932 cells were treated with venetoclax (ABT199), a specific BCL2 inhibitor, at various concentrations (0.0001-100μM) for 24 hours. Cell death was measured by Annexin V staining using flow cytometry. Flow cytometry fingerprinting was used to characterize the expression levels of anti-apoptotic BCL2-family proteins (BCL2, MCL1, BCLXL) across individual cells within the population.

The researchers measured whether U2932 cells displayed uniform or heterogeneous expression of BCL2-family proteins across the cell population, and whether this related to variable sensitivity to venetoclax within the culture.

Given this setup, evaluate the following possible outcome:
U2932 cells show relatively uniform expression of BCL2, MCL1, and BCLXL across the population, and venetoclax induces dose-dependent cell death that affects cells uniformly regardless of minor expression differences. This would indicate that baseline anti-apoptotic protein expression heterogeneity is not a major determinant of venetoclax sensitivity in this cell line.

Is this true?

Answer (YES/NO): NO